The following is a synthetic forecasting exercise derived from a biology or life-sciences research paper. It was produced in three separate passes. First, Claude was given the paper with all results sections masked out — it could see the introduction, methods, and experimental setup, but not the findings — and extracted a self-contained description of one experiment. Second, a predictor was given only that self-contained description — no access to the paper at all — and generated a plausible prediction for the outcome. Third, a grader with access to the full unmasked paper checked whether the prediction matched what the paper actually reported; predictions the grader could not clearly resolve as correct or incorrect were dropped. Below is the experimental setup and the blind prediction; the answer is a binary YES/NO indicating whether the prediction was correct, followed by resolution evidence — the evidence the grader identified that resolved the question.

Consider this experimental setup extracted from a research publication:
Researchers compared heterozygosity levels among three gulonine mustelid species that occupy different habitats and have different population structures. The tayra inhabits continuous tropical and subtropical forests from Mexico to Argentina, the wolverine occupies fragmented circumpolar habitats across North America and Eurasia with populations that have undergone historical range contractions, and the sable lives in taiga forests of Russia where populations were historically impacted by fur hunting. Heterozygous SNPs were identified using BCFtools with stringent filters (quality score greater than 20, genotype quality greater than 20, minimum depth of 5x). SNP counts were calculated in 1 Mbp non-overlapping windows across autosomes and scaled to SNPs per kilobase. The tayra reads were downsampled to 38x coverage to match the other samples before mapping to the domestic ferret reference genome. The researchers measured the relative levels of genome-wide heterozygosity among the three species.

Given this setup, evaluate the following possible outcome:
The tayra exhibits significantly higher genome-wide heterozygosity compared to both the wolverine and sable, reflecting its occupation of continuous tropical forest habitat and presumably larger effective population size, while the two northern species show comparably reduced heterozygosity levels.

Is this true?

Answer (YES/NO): NO